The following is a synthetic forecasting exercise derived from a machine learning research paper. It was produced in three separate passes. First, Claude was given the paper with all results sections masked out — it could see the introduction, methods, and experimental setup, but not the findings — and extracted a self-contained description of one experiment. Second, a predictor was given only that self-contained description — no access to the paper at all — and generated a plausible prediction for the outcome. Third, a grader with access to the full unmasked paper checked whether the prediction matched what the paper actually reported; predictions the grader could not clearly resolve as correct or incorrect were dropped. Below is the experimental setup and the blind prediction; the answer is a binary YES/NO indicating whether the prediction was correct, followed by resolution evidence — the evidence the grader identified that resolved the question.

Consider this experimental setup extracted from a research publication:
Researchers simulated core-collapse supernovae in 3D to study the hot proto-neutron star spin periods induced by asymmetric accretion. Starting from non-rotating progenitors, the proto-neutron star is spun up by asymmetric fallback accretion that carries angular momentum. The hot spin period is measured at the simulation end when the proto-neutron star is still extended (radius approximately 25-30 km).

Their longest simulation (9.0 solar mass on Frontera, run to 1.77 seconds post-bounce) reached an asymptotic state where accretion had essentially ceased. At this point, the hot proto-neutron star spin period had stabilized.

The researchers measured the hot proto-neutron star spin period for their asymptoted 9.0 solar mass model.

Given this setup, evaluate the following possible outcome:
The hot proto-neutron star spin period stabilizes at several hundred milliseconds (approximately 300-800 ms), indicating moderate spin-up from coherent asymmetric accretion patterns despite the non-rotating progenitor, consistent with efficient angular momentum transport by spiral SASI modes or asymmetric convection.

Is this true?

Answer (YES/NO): NO